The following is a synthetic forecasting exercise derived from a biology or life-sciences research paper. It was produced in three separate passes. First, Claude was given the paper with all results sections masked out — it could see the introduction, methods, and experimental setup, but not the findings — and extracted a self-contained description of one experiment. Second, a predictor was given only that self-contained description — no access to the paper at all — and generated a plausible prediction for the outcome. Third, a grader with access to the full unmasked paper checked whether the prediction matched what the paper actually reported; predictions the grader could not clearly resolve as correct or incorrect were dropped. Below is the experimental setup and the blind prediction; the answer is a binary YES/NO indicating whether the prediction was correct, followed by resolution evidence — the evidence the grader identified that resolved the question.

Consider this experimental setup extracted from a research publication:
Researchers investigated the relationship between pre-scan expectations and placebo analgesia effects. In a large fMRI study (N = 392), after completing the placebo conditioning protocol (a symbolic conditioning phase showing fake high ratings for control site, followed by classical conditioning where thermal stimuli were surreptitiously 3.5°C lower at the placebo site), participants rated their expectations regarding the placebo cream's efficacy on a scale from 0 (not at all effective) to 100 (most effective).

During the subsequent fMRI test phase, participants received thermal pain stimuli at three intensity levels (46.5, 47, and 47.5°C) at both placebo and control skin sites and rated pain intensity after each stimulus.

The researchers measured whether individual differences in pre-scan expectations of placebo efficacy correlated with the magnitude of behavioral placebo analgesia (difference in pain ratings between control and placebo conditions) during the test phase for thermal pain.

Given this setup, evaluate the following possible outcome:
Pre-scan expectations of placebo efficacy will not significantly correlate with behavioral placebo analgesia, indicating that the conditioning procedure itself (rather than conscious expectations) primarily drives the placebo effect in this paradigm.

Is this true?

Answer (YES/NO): NO